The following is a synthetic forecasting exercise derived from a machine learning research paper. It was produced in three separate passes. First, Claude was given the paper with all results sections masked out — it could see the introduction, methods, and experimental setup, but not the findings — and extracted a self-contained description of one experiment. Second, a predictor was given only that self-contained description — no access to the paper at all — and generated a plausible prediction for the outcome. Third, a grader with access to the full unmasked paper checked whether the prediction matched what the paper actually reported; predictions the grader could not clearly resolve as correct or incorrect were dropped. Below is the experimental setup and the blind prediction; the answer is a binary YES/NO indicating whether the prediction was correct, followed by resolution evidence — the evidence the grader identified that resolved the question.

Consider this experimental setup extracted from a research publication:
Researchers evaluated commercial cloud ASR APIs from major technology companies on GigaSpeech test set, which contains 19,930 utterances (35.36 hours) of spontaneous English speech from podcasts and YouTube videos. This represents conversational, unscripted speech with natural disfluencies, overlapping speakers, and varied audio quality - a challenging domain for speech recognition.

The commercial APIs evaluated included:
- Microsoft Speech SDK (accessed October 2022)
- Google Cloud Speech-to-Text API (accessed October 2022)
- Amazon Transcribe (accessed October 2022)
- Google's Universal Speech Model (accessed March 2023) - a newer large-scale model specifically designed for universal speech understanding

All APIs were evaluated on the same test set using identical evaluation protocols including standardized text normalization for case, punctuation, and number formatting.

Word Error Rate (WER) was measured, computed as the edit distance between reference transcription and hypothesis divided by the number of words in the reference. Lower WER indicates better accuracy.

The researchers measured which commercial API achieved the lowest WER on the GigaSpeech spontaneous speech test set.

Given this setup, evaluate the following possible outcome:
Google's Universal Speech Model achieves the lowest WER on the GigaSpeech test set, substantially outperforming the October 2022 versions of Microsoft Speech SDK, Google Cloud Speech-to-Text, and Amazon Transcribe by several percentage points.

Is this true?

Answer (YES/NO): NO